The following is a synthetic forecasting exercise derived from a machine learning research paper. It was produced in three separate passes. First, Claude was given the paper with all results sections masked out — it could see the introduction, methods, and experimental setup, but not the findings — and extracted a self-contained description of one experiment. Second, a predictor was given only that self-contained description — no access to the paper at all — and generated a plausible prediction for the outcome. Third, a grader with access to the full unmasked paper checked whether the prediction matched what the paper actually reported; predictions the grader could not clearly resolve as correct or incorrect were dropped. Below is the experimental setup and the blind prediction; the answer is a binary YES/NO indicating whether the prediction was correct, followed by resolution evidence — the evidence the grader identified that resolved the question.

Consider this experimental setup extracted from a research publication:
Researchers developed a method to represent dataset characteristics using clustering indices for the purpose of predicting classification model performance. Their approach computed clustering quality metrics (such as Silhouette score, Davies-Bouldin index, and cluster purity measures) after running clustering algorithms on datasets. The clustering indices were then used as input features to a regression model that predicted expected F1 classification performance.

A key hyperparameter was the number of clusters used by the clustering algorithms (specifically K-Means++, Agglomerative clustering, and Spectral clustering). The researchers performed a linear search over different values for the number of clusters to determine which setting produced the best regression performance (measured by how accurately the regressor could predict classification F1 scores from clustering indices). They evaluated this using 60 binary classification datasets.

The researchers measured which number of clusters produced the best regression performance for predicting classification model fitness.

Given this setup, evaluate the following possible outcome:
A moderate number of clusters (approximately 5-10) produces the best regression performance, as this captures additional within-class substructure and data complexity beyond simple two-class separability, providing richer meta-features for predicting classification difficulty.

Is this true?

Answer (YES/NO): NO